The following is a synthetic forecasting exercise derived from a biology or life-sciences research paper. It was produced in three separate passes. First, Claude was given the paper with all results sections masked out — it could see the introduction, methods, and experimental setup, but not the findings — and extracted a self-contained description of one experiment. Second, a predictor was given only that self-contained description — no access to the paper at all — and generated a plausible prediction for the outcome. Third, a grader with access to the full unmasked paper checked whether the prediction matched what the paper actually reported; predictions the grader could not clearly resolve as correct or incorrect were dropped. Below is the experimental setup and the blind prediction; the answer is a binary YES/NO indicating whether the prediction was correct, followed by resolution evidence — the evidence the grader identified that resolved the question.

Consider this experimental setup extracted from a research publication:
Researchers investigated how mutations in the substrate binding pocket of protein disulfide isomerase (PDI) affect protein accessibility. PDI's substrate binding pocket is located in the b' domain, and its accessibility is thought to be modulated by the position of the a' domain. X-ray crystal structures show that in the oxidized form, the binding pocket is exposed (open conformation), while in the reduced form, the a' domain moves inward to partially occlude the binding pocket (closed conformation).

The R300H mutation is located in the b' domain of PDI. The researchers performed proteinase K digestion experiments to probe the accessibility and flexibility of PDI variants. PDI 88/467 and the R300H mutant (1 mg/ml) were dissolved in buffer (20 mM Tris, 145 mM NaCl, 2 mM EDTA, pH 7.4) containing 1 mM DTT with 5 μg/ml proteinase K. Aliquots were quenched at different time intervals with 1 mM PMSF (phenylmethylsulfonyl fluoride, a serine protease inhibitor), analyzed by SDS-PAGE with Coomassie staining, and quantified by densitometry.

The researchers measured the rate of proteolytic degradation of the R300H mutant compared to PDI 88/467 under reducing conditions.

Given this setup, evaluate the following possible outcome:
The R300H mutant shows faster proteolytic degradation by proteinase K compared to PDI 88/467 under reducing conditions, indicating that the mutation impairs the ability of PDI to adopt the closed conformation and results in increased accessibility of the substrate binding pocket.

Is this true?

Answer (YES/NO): NO